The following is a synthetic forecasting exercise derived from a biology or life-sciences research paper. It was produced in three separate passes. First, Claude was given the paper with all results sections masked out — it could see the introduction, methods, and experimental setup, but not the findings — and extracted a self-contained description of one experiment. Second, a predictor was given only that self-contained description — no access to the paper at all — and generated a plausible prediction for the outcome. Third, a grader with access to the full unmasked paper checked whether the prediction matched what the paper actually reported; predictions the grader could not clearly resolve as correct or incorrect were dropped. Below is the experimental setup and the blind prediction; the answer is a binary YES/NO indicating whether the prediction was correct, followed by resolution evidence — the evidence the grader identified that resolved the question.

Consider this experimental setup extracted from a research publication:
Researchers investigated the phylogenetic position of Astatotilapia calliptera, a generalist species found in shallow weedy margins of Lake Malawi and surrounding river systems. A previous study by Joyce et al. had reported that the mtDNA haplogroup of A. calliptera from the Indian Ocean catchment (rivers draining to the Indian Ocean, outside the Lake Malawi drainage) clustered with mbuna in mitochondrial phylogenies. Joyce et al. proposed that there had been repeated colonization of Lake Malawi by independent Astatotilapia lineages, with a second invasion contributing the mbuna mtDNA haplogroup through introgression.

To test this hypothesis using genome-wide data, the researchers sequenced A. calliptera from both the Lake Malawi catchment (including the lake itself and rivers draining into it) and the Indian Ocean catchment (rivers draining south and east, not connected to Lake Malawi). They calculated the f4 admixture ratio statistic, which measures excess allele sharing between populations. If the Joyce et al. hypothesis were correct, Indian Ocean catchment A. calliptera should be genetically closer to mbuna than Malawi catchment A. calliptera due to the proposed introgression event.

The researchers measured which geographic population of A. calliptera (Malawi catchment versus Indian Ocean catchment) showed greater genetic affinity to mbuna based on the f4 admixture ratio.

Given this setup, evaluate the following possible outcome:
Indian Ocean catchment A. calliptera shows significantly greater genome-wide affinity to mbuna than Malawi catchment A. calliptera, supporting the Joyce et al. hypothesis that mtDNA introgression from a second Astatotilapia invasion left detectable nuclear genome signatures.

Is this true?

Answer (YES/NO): NO